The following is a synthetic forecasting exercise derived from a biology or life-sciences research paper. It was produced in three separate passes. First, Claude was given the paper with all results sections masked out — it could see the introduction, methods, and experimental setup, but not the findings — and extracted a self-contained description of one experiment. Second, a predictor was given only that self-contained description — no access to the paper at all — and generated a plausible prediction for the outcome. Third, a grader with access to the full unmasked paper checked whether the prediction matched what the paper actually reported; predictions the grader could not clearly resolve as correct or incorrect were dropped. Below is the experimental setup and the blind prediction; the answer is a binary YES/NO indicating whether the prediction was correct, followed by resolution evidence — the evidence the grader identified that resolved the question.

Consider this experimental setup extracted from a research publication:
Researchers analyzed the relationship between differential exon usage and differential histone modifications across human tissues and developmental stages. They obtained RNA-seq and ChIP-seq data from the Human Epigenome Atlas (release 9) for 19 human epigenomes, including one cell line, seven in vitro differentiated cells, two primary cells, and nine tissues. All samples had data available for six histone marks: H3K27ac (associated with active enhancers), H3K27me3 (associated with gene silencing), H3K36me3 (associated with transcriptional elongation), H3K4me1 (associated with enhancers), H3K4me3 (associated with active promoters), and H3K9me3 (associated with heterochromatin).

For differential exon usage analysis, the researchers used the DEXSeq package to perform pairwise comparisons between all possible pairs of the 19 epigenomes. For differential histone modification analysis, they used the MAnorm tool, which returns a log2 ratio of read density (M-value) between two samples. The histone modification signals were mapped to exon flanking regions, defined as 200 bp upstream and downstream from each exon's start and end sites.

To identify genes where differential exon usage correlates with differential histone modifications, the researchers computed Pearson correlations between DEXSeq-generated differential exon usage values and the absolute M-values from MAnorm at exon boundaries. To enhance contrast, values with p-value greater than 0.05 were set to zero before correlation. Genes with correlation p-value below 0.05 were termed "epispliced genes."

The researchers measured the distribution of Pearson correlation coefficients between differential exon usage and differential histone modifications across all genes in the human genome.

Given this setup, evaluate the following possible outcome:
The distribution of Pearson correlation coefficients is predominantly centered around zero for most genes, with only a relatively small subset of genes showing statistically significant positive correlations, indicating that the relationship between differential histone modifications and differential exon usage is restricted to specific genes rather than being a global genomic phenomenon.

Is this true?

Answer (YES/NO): NO